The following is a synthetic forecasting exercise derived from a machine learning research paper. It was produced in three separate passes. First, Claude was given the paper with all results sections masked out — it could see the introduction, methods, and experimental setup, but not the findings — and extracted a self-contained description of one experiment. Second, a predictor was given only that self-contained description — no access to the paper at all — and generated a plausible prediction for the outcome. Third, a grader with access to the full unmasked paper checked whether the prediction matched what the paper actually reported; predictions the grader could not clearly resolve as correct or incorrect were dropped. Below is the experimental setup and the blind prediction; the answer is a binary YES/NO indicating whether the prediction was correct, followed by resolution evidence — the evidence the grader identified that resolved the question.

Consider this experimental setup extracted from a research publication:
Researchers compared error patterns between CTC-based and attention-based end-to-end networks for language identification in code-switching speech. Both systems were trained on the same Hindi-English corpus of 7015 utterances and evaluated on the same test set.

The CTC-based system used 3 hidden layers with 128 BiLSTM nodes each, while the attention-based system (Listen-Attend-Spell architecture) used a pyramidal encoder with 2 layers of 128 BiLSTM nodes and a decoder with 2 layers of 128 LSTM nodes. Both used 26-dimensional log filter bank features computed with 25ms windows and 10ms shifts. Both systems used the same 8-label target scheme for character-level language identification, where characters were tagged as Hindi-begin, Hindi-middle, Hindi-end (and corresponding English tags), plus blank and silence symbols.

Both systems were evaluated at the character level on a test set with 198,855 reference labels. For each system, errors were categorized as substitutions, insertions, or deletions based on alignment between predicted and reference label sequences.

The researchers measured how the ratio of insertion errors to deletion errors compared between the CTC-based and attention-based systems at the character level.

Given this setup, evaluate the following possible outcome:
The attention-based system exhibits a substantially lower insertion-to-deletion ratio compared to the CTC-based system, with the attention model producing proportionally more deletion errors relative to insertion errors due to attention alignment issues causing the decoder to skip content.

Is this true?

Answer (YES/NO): NO